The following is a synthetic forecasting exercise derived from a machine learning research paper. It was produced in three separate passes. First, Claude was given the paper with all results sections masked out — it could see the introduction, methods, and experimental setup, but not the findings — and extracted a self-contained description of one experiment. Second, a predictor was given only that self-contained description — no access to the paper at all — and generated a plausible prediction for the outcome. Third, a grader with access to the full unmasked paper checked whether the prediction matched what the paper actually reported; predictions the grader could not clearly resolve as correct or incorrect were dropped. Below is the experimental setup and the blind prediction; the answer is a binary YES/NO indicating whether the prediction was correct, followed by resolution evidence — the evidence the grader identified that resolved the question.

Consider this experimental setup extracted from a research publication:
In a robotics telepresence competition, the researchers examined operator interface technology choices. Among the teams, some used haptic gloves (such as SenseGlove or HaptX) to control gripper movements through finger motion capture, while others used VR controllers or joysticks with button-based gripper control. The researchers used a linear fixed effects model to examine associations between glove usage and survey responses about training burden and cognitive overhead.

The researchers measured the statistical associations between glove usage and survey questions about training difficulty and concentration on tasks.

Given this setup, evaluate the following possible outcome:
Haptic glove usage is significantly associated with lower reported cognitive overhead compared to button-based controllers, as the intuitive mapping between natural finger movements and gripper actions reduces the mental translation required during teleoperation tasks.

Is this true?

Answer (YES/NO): YES